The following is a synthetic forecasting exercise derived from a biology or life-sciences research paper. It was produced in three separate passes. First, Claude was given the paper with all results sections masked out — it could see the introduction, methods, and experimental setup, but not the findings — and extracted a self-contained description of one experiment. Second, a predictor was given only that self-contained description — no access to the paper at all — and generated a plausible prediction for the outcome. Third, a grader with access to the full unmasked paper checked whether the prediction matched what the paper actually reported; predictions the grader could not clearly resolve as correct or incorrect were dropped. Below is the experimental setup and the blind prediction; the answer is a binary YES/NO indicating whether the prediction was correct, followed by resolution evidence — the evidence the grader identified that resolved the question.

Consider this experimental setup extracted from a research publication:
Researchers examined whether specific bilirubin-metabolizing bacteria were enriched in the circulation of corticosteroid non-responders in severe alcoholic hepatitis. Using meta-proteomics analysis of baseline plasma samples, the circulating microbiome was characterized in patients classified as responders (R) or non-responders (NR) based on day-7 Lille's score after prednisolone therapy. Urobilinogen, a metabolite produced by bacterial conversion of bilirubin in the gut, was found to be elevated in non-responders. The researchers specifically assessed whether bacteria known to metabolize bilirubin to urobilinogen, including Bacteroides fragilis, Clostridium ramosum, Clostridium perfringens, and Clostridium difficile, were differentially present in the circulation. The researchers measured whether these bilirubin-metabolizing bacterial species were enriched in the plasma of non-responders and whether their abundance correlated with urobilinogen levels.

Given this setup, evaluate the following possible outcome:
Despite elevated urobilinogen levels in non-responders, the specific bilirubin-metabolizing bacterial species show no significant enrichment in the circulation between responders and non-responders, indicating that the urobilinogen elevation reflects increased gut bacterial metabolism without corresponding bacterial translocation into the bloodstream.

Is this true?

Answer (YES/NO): NO